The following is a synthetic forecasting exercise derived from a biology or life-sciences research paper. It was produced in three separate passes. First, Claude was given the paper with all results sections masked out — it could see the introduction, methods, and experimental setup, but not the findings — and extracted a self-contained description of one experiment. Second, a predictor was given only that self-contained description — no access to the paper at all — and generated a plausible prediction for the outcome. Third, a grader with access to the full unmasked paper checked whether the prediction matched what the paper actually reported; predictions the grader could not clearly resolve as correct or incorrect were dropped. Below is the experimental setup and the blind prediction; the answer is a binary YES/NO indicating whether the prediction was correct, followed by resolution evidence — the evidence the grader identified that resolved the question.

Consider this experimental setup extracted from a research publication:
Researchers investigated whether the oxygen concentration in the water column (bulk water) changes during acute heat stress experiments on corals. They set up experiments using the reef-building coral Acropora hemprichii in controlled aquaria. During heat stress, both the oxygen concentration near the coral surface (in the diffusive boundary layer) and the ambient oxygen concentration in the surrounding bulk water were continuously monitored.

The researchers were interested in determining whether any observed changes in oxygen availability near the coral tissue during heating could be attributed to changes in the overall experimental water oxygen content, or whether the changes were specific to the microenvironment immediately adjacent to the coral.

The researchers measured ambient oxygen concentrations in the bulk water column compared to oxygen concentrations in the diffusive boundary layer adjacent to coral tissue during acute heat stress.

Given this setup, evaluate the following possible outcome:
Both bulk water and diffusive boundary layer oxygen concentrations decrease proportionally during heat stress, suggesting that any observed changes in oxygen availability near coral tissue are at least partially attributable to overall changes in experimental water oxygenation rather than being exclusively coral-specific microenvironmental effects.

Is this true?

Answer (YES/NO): NO